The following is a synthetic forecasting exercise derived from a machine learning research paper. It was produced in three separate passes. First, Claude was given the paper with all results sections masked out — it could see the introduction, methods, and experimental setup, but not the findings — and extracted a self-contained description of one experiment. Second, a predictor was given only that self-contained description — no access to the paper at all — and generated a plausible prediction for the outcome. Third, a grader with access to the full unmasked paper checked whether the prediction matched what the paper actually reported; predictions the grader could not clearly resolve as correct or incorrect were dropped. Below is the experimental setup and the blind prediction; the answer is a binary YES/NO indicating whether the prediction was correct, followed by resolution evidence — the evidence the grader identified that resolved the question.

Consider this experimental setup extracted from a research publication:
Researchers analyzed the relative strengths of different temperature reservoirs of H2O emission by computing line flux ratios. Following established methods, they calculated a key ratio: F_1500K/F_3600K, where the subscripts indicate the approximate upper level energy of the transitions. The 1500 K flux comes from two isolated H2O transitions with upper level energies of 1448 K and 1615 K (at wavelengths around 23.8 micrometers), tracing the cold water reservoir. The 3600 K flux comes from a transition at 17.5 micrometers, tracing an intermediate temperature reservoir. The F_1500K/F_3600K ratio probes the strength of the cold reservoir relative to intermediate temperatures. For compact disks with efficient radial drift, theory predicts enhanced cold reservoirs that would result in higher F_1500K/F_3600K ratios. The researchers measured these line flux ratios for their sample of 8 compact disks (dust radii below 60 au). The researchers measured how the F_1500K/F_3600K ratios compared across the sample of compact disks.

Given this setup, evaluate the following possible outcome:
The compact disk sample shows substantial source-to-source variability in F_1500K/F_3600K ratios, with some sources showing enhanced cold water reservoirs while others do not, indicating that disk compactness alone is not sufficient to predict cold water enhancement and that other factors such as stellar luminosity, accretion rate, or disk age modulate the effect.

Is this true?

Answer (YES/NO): YES